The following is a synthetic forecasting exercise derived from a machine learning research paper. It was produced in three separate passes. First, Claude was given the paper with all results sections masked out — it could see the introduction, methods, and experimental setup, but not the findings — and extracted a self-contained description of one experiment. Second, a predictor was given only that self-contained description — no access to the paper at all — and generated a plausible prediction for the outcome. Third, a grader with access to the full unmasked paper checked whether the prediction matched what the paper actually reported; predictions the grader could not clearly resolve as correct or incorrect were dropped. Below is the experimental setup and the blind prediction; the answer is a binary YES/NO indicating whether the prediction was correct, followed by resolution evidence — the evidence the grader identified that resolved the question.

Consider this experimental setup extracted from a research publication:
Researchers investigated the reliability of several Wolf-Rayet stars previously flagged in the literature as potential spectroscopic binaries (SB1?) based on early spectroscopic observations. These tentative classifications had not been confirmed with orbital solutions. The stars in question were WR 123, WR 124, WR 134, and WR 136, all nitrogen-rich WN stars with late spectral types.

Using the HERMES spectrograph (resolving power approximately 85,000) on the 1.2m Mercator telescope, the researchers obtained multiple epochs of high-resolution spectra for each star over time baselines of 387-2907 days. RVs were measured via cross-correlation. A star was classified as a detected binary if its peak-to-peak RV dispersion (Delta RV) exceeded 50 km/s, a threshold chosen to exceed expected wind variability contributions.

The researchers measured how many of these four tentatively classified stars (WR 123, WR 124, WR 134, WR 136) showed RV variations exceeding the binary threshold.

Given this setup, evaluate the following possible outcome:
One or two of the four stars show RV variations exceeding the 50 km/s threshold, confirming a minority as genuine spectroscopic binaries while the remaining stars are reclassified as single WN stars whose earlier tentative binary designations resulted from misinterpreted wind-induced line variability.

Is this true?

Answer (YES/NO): YES